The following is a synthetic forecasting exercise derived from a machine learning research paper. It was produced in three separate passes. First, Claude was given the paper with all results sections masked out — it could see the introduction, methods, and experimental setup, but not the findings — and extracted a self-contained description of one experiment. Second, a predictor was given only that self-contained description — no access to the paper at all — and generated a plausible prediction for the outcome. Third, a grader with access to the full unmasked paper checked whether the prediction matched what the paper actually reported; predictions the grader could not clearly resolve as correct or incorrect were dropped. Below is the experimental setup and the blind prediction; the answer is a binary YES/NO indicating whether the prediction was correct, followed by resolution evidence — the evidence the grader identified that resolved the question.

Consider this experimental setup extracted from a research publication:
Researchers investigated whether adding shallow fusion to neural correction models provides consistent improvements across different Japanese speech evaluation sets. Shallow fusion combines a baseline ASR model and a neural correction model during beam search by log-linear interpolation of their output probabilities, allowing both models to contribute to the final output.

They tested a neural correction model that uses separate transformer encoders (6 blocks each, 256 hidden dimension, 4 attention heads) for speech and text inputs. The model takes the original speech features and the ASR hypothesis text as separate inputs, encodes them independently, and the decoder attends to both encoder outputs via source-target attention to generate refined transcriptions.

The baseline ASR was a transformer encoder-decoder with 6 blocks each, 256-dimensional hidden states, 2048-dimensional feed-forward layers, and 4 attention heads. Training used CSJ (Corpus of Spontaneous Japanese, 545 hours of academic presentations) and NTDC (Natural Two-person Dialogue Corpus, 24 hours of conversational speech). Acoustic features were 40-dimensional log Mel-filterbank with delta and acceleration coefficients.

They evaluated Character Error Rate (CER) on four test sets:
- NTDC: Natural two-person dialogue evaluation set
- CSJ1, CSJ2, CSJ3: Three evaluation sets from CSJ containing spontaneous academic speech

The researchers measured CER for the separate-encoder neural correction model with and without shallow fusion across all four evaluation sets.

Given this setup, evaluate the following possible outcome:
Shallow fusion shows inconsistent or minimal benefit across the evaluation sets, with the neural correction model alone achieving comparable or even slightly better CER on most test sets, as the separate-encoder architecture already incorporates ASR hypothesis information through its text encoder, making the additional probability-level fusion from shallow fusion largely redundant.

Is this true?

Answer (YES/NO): NO